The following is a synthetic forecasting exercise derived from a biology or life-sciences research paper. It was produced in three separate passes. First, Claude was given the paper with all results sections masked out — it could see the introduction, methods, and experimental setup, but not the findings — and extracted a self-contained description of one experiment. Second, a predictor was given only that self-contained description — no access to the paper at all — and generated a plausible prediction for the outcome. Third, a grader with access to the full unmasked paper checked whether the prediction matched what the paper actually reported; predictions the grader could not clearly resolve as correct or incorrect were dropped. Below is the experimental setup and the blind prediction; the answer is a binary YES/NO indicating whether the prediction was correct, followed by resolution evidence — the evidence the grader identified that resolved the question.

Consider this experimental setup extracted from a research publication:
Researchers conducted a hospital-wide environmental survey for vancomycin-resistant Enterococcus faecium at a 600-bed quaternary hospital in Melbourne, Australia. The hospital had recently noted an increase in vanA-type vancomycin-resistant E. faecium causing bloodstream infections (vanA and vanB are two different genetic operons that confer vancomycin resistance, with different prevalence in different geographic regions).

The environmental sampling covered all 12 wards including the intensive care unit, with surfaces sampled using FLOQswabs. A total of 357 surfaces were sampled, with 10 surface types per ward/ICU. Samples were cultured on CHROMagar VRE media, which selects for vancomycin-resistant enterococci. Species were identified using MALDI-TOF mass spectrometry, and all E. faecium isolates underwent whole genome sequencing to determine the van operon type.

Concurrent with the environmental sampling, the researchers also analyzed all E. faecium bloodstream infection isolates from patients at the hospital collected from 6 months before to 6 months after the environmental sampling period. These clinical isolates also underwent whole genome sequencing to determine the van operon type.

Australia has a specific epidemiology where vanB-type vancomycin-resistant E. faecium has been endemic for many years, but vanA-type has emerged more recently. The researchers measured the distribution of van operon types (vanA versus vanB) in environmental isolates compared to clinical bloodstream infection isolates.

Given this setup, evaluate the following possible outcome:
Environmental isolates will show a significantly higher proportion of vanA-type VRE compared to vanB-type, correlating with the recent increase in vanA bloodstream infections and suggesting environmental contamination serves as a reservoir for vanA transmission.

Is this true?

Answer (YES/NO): NO